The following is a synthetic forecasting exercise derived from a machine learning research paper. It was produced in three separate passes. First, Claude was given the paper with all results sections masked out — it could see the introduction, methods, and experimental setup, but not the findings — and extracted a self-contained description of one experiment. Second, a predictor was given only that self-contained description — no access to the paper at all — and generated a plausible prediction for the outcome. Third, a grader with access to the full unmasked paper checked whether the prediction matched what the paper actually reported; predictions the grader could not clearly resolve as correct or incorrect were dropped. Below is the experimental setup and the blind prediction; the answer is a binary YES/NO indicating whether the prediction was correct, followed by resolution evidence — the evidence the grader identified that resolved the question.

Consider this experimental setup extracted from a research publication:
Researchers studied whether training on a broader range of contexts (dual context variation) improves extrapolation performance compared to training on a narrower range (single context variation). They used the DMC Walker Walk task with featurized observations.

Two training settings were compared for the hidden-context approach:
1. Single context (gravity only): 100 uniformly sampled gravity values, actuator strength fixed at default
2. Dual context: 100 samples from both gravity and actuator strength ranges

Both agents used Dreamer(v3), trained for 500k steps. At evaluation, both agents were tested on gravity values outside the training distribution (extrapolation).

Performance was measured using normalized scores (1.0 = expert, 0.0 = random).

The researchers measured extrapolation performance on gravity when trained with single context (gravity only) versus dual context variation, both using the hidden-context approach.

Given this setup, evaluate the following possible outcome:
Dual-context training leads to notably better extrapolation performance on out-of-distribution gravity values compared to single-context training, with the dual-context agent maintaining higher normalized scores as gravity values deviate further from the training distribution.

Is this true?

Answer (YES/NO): NO